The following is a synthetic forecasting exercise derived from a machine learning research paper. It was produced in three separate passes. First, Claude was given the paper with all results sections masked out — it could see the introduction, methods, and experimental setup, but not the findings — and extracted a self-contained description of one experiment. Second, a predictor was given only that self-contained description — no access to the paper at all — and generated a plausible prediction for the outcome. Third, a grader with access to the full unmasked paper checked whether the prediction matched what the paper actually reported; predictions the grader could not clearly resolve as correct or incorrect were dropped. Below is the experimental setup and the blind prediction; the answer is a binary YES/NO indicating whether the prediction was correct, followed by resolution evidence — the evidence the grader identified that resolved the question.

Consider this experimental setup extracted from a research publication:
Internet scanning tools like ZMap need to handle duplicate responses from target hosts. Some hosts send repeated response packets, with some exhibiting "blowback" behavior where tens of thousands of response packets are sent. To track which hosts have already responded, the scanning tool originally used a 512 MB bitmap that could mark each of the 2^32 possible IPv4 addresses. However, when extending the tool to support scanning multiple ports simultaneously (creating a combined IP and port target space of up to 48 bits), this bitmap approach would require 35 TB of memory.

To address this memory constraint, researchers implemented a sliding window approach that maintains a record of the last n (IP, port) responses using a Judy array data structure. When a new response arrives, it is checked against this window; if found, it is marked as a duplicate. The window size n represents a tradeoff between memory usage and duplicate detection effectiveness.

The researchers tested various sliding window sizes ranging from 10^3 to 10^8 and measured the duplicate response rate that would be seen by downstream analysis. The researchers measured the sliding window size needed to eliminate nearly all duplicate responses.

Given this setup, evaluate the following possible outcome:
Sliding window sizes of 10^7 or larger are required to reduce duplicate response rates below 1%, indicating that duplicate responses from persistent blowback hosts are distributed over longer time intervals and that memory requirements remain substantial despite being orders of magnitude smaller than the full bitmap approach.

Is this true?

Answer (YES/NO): NO